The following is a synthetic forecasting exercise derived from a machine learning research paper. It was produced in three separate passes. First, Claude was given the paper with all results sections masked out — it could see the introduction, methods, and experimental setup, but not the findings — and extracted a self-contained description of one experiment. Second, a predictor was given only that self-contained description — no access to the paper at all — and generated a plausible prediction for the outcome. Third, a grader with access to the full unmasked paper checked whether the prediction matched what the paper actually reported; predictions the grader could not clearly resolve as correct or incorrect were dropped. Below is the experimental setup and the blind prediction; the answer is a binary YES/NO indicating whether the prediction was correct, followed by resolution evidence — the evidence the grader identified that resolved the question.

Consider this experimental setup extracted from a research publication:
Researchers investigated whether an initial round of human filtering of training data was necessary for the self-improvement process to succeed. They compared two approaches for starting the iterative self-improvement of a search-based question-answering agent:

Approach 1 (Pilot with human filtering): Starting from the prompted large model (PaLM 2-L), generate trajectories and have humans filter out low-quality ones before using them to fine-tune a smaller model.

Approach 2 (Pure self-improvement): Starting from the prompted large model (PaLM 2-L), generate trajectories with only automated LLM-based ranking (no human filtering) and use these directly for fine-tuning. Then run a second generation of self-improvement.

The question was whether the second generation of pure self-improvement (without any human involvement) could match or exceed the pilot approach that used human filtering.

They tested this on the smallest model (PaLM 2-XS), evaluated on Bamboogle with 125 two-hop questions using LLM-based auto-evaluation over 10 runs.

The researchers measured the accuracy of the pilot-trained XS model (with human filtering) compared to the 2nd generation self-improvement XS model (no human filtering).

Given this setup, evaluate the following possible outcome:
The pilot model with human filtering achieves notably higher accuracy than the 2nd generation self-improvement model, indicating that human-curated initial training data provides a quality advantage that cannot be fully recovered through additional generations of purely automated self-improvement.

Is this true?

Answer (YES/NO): NO